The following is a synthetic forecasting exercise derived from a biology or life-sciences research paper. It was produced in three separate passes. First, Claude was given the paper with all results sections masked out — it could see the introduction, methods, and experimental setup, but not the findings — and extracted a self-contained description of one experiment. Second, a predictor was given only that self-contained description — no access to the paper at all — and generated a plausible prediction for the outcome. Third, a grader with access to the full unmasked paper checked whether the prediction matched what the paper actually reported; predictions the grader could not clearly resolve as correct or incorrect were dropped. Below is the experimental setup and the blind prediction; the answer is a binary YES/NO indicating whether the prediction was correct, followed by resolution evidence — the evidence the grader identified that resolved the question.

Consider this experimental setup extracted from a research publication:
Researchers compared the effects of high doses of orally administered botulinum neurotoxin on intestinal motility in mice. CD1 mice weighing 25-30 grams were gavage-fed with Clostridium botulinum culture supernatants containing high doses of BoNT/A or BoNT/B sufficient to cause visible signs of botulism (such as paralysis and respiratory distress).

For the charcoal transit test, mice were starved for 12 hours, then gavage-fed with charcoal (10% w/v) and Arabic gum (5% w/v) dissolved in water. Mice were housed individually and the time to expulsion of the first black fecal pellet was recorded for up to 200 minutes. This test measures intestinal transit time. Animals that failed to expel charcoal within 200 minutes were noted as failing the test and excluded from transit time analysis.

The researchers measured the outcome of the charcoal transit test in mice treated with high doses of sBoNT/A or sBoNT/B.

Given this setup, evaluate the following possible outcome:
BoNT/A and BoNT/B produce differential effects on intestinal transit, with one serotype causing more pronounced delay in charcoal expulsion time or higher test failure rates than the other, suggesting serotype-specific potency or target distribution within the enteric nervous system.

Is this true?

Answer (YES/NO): NO